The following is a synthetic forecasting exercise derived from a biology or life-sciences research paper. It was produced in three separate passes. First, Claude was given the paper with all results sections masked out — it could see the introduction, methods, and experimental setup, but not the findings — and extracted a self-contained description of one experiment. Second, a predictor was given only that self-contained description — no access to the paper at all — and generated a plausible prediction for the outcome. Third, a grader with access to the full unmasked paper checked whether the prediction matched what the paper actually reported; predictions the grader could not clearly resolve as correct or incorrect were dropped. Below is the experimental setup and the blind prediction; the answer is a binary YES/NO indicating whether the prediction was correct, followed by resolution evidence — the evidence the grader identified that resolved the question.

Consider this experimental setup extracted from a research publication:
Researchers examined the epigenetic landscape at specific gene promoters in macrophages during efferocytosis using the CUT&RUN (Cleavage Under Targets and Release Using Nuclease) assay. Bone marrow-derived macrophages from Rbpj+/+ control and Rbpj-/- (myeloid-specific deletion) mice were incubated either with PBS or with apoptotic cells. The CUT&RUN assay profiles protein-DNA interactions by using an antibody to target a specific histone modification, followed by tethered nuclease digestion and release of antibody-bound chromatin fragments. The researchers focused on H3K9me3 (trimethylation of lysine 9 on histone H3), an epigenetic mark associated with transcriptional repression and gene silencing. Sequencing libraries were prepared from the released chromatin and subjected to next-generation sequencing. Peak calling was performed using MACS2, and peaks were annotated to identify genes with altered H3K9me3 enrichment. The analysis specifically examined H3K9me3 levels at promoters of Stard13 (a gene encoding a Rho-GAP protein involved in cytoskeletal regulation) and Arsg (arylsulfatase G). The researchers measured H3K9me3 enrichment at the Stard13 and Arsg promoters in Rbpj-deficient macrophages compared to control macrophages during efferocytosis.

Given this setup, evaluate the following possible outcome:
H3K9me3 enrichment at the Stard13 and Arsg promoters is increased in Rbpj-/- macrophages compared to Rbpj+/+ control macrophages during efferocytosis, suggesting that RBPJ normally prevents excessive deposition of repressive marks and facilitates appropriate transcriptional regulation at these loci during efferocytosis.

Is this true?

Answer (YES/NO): YES